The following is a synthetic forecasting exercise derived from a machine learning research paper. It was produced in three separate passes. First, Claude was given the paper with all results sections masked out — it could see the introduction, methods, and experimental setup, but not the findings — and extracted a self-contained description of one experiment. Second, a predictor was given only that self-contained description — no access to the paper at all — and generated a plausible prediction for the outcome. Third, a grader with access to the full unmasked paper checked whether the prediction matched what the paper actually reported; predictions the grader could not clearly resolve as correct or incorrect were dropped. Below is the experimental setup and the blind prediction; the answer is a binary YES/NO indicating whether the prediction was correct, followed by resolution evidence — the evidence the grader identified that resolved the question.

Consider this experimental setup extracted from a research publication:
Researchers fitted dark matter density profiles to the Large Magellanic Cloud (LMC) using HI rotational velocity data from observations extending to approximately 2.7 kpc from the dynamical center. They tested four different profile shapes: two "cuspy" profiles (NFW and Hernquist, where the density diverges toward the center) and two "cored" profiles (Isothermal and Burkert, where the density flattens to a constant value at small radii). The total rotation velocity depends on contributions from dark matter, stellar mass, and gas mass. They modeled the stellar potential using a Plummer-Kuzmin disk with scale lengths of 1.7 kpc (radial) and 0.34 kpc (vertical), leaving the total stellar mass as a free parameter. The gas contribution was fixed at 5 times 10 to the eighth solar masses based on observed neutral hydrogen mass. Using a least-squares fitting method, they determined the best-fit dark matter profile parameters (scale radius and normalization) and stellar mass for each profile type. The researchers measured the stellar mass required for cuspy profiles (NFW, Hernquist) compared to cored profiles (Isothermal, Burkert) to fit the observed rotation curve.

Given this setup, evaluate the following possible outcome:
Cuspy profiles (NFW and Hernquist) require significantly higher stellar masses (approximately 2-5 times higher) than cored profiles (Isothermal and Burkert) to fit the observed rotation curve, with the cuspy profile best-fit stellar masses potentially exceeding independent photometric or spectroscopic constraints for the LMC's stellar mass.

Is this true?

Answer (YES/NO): NO